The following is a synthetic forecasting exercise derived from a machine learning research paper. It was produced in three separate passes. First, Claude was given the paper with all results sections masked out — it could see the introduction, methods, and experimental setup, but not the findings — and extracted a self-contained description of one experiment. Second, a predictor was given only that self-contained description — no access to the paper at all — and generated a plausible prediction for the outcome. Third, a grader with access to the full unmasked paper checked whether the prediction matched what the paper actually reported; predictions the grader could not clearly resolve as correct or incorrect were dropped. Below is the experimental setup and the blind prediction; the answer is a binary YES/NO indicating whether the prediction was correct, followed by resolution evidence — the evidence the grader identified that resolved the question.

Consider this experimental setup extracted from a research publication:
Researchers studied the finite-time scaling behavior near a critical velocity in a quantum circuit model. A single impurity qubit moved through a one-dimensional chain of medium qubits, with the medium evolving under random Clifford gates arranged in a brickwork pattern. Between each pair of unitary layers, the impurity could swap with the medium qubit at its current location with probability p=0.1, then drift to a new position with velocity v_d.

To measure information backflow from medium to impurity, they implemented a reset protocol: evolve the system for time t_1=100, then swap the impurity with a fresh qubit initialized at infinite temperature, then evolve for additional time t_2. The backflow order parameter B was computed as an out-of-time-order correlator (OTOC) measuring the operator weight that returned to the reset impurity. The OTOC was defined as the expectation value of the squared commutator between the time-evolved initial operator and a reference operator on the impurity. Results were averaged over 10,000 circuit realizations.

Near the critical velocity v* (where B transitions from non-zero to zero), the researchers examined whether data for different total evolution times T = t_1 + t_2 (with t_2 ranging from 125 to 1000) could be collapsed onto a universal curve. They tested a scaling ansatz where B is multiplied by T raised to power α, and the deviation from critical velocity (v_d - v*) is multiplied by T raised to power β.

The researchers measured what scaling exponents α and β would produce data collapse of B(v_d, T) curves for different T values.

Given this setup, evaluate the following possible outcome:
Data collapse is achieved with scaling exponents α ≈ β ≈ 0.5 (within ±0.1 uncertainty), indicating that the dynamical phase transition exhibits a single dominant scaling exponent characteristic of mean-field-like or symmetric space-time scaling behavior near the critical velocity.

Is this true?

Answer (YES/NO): NO